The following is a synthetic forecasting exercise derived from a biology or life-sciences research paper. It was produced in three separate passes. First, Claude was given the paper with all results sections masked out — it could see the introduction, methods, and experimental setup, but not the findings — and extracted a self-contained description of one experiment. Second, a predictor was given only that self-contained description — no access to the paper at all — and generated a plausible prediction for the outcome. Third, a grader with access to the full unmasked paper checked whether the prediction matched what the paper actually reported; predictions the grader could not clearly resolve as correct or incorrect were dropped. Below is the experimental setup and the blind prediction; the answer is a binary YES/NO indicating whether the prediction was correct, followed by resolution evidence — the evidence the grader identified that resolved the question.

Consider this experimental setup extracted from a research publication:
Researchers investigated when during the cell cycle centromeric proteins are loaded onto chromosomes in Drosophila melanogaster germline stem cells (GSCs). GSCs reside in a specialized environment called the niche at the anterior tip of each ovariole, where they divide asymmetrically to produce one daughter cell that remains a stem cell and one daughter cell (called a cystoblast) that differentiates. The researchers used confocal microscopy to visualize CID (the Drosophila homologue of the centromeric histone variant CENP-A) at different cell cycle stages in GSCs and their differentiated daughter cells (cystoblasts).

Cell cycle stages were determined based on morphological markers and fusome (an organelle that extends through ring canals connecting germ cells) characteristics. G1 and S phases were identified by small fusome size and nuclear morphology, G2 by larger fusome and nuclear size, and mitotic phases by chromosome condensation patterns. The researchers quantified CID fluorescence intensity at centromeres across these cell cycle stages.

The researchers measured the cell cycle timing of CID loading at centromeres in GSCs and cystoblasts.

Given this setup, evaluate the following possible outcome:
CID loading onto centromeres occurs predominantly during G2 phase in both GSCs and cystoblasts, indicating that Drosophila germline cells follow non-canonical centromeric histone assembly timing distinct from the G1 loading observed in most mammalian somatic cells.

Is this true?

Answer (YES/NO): NO